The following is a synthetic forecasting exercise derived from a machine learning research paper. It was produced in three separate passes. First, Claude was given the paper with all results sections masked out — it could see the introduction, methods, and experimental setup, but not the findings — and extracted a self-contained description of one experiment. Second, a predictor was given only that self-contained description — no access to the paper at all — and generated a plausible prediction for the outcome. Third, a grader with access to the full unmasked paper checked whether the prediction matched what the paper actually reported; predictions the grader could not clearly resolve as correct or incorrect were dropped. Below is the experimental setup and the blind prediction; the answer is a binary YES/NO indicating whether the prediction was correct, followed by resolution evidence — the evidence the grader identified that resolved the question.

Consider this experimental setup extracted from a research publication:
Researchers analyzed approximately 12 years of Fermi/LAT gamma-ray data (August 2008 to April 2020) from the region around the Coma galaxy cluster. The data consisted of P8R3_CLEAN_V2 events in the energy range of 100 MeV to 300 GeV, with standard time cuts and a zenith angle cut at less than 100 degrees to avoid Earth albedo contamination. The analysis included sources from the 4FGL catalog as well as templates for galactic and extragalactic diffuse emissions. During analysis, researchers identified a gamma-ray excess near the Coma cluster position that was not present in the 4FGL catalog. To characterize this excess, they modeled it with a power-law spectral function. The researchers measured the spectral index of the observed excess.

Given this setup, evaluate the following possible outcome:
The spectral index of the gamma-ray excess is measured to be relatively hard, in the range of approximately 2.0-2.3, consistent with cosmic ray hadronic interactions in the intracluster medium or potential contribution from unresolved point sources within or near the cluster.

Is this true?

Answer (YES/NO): NO